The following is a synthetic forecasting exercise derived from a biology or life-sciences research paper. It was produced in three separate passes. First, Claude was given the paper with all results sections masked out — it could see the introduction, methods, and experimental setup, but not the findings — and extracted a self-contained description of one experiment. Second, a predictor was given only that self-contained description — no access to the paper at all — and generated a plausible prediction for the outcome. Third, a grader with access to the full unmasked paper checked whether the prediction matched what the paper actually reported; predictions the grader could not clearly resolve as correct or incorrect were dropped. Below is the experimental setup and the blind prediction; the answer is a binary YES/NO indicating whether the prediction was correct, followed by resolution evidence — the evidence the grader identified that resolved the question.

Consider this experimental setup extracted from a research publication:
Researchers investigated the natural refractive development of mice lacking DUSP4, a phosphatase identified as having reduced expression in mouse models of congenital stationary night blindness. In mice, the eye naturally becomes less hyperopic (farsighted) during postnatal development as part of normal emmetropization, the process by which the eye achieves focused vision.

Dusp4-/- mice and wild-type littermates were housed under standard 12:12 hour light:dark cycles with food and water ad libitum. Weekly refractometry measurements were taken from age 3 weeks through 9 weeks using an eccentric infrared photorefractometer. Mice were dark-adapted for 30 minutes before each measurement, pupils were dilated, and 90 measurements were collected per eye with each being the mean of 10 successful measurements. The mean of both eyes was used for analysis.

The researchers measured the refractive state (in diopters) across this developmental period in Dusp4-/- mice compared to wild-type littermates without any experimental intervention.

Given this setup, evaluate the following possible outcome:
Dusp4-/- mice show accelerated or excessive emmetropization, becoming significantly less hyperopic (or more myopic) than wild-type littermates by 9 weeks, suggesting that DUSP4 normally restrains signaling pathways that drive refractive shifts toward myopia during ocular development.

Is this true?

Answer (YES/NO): NO